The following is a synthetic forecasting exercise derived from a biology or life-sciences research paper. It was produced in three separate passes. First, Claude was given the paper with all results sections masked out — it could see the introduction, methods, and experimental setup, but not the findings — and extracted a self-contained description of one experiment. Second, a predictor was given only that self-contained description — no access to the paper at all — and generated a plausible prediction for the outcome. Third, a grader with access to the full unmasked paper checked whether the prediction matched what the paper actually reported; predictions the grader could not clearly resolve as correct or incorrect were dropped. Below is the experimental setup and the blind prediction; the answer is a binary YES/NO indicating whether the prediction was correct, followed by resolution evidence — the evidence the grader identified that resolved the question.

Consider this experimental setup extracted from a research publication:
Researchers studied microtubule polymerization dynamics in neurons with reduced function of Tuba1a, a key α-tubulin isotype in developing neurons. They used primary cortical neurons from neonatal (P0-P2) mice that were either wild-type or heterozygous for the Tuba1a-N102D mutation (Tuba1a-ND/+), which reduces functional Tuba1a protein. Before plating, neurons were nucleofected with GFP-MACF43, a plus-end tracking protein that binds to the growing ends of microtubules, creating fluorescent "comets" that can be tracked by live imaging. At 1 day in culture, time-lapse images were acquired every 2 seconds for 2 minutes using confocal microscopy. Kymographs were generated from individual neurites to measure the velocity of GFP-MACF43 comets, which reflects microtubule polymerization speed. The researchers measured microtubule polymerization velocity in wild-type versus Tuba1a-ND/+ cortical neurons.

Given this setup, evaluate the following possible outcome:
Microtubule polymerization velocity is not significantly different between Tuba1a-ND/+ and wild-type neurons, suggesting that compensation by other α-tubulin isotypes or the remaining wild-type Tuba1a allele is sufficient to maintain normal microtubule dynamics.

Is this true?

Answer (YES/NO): NO